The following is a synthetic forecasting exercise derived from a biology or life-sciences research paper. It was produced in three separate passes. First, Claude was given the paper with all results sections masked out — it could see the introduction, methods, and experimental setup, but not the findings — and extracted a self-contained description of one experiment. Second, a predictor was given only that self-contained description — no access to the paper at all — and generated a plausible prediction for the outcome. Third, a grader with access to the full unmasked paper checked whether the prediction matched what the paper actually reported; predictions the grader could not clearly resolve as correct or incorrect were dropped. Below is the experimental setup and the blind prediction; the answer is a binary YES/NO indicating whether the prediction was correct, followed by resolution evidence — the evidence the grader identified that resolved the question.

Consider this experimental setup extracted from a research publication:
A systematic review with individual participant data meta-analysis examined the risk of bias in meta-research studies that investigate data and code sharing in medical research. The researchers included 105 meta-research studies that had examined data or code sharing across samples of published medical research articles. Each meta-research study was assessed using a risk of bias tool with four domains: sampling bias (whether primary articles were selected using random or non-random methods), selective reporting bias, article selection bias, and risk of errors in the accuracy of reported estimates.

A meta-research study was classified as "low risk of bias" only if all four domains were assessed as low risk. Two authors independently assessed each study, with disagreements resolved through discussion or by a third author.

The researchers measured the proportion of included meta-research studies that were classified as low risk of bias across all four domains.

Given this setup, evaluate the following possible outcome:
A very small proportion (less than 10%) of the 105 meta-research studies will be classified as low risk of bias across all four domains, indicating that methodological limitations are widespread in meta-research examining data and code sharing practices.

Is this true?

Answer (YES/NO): YES